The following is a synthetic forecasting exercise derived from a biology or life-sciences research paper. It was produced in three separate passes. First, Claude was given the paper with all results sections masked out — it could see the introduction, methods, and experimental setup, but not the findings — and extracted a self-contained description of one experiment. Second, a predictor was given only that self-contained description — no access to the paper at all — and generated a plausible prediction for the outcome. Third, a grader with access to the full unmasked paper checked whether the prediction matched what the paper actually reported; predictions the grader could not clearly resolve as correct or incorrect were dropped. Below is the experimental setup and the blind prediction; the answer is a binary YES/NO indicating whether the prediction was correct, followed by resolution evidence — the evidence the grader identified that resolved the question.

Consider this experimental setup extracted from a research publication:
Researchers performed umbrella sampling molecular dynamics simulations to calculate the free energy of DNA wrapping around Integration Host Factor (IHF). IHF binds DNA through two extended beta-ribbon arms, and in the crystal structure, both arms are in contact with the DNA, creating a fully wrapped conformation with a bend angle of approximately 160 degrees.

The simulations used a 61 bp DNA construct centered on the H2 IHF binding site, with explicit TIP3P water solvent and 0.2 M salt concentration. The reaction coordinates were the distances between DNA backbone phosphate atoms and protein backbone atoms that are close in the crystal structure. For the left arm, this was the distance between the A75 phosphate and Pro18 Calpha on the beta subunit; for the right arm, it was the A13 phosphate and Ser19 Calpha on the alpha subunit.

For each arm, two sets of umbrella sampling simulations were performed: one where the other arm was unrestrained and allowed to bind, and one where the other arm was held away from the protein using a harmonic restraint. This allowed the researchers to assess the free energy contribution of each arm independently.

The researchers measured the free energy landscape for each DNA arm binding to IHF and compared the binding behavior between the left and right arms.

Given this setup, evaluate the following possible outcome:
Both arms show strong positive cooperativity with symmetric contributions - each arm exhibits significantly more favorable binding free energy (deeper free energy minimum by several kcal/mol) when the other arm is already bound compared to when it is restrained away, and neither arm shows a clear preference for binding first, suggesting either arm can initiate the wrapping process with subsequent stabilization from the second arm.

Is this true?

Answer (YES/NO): NO